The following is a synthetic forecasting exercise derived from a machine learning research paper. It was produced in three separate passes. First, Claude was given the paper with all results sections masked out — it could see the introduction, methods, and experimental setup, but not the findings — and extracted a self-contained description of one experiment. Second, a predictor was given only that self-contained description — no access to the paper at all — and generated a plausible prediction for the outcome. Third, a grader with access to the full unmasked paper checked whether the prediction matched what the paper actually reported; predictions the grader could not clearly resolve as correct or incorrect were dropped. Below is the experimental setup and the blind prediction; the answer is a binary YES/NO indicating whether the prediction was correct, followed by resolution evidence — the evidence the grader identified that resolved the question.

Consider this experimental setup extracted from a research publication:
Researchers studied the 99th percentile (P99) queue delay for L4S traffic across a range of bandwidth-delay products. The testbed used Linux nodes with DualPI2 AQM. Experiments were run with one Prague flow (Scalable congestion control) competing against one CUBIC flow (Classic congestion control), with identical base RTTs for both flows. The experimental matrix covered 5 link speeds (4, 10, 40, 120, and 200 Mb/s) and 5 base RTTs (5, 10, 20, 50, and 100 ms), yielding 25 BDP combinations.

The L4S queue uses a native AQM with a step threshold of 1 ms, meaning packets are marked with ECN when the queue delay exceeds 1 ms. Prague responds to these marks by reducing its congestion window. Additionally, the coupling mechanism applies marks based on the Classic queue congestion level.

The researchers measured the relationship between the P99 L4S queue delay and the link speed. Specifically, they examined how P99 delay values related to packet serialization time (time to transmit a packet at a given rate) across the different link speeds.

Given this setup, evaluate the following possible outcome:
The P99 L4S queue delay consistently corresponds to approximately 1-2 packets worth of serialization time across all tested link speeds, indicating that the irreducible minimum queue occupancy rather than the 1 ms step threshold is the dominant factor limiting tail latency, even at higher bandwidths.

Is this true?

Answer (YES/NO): NO